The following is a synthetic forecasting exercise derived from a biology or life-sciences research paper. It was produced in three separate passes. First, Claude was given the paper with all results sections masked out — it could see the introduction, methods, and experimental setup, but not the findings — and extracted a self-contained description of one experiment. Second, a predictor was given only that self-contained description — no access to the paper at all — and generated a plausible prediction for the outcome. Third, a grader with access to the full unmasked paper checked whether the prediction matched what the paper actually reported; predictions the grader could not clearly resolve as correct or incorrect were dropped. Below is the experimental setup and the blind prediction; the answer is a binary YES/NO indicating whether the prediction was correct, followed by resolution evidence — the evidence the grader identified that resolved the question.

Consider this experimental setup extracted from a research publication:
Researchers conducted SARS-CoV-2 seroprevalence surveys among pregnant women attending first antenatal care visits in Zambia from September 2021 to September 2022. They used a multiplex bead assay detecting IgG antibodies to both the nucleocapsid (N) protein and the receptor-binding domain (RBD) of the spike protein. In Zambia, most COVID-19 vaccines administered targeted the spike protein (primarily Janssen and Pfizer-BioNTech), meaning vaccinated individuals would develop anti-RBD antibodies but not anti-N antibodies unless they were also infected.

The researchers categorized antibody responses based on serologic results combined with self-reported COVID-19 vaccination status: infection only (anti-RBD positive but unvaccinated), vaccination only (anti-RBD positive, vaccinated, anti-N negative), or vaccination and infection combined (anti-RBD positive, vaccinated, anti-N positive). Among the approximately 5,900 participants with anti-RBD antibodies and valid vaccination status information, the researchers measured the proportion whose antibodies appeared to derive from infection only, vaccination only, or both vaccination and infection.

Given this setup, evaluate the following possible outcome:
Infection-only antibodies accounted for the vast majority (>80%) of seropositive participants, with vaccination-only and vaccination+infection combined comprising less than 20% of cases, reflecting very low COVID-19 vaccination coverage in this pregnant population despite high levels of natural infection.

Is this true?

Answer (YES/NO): NO